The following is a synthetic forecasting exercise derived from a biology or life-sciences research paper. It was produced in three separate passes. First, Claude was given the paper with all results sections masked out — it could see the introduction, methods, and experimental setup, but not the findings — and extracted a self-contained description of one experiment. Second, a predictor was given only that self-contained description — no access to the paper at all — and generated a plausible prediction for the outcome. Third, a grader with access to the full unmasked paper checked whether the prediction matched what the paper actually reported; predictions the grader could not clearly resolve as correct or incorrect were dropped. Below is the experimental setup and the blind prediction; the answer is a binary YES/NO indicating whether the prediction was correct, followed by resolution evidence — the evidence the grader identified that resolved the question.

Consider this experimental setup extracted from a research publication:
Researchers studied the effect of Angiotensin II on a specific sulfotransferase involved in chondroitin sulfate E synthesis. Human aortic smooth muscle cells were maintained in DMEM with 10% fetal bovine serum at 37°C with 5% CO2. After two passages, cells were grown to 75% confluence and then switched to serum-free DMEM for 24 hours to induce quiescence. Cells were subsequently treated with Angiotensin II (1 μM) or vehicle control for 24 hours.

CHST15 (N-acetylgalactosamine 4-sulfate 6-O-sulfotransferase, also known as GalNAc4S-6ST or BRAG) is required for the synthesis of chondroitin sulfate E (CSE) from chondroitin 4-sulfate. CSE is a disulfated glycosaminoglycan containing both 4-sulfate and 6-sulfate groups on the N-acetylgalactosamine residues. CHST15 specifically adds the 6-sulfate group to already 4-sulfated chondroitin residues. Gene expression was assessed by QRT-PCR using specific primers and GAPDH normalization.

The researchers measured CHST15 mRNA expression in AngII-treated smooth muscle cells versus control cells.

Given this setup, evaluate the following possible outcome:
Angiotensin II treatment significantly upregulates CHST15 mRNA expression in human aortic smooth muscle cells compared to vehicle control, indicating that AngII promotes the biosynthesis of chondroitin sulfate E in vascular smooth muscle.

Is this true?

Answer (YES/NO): YES